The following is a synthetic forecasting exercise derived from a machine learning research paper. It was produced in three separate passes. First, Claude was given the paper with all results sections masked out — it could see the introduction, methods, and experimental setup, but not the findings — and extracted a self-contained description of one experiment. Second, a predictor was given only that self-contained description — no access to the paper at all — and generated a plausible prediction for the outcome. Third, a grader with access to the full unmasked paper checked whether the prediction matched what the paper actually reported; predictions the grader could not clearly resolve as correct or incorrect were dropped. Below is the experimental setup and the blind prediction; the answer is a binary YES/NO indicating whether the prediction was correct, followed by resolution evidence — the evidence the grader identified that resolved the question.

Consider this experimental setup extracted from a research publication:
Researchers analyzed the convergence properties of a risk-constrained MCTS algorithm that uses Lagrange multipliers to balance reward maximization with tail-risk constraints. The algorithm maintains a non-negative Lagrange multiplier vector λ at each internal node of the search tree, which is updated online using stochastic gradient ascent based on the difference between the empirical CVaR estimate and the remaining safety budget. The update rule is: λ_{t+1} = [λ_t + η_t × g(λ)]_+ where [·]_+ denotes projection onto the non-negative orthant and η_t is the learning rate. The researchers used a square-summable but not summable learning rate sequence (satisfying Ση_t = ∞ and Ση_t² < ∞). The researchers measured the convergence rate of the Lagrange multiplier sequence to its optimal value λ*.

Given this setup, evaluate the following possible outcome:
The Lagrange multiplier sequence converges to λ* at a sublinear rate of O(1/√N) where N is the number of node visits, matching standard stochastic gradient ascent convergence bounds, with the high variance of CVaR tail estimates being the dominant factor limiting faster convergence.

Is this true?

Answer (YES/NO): NO